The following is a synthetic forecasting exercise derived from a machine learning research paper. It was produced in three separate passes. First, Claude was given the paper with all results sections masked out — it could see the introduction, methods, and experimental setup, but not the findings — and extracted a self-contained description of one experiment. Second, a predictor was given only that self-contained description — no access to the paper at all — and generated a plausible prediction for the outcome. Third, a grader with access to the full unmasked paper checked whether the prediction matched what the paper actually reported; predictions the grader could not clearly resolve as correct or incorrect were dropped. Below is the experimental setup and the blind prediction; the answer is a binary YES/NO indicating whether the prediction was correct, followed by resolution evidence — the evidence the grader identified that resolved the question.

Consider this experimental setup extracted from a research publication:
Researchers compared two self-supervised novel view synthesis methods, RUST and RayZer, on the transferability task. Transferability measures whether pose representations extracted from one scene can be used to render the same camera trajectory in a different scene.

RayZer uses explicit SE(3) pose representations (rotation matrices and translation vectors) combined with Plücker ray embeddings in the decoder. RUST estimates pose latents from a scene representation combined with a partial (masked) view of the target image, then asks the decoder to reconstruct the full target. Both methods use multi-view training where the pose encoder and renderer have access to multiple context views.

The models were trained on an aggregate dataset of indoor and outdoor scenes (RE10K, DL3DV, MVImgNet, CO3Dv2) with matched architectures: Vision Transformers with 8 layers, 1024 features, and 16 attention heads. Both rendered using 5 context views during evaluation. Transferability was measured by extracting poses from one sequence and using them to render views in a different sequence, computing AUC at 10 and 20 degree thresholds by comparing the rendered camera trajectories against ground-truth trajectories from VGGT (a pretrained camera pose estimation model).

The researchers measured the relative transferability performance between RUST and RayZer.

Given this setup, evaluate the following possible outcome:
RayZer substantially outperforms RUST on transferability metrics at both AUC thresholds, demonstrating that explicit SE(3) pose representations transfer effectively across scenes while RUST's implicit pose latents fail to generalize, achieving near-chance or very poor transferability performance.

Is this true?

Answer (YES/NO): NO